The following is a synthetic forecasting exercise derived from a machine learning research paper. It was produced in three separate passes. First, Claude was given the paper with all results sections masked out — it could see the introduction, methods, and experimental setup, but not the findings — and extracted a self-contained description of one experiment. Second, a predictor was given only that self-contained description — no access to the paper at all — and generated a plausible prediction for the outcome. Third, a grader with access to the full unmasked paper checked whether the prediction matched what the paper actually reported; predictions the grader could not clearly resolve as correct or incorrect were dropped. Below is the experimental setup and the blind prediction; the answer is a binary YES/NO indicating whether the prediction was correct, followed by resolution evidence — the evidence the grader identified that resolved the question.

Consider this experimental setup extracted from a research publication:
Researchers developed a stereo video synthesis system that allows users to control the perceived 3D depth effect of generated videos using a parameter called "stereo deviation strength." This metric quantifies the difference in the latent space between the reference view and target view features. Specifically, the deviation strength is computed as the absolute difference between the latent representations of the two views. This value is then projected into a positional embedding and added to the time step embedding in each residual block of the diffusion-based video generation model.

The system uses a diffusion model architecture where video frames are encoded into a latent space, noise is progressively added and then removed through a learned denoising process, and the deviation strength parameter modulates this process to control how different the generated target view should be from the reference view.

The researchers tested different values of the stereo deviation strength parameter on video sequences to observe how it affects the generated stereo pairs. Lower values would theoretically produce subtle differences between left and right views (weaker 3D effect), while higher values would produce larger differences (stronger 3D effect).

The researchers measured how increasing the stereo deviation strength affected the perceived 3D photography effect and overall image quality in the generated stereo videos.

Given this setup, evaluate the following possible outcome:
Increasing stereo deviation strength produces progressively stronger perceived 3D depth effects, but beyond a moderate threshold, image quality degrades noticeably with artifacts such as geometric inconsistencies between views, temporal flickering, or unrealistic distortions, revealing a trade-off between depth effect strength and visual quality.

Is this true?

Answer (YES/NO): YES